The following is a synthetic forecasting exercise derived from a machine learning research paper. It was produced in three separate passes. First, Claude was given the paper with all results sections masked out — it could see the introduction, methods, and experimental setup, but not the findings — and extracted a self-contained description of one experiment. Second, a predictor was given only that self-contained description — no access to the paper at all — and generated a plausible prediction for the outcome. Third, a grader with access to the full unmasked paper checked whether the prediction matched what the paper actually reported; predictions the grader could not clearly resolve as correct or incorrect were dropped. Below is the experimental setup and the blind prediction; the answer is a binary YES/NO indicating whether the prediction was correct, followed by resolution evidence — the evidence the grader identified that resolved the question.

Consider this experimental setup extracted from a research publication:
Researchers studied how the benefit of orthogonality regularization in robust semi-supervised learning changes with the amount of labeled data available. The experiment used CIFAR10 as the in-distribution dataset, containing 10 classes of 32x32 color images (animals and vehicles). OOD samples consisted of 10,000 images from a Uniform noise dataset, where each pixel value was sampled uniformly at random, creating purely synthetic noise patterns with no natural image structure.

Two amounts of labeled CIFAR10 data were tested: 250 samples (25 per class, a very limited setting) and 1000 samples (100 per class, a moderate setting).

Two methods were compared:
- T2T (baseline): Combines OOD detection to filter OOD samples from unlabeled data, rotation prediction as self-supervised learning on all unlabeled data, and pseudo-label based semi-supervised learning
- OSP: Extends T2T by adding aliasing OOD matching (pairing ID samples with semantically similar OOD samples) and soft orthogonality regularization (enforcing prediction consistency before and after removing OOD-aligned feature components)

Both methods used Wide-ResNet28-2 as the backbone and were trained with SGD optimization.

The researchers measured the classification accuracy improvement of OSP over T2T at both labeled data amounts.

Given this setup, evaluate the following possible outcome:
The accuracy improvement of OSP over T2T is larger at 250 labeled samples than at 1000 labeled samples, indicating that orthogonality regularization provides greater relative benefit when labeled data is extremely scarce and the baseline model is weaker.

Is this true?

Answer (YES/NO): YES